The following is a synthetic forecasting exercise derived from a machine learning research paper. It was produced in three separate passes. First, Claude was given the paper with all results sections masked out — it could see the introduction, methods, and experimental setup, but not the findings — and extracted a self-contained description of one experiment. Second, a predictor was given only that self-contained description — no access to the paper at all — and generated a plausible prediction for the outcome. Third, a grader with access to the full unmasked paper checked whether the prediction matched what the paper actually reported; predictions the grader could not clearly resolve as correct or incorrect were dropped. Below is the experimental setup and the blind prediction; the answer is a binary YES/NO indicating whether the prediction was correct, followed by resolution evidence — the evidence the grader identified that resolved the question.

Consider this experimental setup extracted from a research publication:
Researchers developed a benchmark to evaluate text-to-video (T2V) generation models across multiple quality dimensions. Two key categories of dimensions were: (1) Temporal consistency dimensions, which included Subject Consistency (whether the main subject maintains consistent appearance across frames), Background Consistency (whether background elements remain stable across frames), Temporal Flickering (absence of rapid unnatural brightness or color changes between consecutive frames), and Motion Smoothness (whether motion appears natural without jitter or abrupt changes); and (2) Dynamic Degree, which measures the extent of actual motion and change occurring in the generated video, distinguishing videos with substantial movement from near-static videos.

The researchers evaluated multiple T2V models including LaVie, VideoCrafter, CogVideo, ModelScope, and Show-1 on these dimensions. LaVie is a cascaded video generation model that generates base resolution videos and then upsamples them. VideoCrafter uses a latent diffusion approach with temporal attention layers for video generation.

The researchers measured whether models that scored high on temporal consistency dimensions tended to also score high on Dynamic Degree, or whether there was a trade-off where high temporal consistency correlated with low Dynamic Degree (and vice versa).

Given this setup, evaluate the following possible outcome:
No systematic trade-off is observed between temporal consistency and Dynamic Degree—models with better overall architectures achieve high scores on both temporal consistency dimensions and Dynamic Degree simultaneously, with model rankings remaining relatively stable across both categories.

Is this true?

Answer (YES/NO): NO